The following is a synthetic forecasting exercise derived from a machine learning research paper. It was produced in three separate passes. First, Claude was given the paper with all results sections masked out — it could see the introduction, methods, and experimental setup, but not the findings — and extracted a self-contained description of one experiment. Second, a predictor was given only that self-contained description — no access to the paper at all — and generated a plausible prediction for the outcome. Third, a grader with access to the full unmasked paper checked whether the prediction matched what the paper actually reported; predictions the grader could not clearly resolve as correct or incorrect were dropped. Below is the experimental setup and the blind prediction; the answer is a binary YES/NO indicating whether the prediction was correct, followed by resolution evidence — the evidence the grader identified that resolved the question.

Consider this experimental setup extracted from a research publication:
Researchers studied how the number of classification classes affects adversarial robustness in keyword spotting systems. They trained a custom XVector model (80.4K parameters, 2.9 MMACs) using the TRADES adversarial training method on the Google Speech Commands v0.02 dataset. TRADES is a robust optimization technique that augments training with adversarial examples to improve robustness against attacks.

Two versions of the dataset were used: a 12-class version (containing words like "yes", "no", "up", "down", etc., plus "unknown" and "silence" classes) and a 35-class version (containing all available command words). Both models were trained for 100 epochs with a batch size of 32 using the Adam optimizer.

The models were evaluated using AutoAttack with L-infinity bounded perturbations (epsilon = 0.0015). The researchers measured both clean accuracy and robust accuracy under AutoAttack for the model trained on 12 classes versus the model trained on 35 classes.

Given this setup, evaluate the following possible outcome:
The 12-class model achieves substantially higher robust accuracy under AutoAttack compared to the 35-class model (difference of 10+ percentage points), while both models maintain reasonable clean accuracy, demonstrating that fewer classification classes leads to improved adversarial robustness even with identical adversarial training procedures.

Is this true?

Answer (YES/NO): NO